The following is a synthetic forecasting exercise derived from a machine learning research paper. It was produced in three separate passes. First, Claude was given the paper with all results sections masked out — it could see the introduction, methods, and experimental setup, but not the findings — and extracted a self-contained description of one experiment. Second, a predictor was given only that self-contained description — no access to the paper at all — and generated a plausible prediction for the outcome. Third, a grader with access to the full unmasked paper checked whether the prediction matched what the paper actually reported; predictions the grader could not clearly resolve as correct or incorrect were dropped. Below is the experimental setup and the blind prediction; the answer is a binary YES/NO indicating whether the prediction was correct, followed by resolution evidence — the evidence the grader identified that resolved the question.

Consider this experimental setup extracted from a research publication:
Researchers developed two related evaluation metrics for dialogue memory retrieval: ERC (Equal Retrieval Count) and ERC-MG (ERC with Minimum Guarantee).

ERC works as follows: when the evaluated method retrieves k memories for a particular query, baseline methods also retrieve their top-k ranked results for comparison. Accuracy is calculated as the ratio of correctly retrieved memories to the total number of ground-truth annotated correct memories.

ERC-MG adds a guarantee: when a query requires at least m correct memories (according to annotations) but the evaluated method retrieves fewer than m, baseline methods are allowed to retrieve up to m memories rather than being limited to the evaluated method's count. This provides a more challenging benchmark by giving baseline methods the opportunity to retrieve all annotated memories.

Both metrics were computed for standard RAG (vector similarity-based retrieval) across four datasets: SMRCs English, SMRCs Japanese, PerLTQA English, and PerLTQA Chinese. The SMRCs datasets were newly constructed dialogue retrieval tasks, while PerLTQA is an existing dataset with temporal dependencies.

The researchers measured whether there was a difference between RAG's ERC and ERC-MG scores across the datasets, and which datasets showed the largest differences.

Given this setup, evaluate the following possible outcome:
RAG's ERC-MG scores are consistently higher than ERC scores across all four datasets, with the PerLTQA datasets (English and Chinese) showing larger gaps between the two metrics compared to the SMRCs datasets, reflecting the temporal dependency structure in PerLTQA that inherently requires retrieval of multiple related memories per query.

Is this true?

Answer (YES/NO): NO